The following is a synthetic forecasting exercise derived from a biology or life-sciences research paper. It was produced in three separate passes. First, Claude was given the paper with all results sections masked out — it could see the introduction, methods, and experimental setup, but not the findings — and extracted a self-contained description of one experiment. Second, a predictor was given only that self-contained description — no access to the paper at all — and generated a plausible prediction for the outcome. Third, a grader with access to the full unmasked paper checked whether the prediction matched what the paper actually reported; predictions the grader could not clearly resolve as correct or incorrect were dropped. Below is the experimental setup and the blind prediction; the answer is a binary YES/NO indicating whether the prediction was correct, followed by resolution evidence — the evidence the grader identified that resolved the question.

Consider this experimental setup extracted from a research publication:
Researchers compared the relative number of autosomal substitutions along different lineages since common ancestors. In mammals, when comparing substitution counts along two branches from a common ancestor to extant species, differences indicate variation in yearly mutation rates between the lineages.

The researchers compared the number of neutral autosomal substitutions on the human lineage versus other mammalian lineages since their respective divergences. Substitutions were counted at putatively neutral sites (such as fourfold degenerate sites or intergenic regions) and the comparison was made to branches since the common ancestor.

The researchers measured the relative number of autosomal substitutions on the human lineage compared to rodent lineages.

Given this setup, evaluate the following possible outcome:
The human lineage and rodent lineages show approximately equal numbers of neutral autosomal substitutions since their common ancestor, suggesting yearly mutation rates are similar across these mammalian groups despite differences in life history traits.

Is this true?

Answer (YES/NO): NO